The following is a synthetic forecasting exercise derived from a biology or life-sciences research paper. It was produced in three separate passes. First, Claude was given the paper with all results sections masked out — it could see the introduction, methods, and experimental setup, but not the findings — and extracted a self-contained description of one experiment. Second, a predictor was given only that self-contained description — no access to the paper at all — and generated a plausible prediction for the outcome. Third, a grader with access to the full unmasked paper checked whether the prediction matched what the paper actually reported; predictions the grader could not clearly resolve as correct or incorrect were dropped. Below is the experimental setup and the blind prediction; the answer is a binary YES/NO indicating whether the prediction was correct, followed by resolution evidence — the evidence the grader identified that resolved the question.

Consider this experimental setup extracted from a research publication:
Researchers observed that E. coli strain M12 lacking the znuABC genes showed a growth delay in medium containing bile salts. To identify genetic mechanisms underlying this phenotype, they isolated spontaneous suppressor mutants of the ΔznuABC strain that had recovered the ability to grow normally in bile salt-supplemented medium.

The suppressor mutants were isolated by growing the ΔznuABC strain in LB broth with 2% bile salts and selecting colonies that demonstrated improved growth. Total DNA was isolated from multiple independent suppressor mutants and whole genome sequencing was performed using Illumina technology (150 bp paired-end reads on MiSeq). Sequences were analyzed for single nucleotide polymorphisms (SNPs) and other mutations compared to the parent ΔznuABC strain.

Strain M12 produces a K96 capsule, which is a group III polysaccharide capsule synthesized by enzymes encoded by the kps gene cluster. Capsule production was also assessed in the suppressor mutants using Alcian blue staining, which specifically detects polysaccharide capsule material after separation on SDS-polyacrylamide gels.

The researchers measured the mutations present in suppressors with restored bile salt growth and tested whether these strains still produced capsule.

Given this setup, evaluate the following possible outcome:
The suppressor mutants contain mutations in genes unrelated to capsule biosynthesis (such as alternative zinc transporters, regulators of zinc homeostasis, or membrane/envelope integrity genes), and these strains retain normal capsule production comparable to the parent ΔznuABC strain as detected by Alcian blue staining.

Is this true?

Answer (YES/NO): NO